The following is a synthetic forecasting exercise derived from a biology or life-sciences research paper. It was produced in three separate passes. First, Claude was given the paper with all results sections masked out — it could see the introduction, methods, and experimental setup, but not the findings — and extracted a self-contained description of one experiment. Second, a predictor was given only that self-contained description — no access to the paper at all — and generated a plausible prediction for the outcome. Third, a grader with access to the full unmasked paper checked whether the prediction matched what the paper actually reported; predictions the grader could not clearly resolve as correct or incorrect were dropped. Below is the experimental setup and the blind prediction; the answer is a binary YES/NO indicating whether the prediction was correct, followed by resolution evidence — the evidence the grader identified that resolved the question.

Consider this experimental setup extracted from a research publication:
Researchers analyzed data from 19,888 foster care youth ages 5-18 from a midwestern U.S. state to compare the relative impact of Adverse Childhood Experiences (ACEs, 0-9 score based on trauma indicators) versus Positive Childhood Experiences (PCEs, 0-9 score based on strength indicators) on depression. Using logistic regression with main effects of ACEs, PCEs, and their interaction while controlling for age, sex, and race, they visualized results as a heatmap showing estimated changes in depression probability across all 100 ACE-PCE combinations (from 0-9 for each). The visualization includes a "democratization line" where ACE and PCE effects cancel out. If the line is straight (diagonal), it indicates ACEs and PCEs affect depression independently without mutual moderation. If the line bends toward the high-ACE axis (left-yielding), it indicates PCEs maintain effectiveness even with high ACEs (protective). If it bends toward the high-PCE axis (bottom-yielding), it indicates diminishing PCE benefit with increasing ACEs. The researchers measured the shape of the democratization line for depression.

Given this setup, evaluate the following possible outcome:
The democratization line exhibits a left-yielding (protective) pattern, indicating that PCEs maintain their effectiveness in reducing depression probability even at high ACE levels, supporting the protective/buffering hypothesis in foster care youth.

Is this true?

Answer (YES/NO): NO